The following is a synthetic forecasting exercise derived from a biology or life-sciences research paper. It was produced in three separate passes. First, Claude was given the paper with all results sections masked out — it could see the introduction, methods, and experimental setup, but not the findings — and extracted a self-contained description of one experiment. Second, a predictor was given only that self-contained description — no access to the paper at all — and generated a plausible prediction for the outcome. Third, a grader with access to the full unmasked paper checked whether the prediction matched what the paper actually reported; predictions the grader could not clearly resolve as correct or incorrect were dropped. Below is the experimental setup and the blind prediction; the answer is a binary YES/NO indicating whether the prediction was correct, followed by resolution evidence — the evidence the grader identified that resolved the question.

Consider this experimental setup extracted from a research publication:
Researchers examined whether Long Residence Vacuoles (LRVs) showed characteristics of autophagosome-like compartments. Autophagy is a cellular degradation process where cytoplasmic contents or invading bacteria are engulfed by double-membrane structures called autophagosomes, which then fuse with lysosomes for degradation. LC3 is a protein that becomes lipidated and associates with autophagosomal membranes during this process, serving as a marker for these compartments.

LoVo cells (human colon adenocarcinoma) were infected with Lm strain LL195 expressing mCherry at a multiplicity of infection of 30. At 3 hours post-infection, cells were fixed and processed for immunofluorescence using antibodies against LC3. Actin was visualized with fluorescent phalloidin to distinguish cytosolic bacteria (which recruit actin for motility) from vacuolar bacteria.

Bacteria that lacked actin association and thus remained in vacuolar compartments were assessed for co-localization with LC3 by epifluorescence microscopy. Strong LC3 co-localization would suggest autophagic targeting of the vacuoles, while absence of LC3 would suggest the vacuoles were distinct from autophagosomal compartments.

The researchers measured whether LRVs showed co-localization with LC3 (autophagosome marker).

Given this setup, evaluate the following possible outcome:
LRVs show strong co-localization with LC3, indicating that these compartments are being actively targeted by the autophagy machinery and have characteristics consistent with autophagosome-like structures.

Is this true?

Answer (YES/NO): YES